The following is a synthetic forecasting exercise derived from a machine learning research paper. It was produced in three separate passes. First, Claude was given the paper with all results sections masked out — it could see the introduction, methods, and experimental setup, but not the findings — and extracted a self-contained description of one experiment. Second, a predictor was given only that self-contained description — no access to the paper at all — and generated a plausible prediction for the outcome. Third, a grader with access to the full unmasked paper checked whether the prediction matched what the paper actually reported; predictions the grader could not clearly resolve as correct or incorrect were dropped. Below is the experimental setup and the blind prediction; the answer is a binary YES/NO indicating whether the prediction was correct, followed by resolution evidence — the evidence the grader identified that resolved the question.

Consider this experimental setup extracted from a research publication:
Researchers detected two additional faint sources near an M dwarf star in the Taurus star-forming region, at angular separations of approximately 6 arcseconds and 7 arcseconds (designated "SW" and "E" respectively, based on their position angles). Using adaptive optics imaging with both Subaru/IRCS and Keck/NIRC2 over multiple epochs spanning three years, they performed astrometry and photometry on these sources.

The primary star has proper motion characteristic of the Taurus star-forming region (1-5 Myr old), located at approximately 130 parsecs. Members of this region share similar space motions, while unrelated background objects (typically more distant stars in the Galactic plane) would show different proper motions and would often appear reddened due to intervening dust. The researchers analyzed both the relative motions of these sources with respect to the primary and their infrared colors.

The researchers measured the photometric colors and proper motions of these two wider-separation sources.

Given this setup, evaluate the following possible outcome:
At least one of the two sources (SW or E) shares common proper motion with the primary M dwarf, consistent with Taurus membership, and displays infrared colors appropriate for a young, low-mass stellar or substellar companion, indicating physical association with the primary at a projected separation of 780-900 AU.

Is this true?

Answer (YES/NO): NO